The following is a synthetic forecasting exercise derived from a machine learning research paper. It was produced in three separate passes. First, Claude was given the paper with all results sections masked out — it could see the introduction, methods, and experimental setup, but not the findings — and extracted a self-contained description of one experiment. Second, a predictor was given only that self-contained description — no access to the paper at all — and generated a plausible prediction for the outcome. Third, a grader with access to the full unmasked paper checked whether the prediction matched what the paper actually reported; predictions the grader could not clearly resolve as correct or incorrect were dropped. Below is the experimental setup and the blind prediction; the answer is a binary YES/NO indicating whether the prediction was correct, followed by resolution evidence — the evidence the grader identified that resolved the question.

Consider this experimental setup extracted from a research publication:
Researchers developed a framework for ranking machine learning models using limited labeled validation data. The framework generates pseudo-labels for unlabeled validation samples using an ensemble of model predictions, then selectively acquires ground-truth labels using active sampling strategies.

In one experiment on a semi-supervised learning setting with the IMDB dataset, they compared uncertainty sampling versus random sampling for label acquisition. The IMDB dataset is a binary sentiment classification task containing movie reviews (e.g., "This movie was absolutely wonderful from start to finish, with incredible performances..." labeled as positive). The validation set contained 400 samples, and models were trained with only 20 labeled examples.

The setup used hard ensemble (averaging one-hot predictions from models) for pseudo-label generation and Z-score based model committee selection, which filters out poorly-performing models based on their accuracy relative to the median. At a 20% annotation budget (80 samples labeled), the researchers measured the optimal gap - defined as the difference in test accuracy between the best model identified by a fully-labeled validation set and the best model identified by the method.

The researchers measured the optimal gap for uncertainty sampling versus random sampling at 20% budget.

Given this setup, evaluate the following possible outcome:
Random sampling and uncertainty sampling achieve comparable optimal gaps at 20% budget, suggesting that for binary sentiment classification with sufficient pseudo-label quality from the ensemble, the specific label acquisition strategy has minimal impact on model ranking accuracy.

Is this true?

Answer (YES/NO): NO